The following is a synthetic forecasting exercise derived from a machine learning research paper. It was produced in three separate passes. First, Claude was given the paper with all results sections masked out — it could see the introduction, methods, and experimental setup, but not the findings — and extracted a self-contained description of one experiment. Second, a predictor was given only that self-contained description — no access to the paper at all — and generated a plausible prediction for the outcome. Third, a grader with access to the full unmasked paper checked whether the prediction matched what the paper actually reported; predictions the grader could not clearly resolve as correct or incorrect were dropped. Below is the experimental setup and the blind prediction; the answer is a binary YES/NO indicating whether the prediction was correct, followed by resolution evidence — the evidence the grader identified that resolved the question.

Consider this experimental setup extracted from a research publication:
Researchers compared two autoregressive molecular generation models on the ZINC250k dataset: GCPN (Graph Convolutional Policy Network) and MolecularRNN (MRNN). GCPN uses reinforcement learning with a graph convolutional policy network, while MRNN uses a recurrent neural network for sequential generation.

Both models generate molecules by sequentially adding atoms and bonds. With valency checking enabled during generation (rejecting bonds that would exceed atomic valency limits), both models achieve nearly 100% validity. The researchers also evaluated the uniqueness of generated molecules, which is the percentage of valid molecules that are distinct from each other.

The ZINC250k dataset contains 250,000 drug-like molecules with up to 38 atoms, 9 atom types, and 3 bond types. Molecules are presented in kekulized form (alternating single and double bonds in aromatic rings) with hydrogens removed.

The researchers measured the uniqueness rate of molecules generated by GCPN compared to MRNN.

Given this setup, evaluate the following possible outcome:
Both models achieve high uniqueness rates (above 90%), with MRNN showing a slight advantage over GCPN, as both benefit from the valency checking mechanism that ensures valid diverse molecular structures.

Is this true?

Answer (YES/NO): NO